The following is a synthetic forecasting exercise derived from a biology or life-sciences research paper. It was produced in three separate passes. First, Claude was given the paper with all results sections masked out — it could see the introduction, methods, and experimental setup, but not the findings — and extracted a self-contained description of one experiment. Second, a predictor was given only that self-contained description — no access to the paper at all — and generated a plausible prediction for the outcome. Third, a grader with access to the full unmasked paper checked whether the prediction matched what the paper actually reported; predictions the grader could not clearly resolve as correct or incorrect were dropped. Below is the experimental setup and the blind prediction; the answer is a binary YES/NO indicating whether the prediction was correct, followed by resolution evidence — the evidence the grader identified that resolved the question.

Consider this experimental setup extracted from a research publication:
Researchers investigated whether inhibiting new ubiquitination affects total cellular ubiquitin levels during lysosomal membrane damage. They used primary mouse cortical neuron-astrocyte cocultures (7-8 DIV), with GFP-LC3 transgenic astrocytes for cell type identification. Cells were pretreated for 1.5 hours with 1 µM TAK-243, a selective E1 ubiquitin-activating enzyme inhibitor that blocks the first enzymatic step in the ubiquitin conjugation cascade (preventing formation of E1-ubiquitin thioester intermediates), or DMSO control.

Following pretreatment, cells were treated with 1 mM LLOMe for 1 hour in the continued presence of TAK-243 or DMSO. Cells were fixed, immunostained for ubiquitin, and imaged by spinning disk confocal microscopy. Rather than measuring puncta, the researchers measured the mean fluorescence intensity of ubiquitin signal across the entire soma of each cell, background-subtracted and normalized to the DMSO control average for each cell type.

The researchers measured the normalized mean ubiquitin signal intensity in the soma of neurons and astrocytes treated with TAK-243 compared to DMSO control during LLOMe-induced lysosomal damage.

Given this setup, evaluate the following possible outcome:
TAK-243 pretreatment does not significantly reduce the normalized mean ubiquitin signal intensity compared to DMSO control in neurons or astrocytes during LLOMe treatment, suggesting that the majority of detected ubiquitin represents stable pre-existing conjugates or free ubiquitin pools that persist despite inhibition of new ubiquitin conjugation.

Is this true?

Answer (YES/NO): NO